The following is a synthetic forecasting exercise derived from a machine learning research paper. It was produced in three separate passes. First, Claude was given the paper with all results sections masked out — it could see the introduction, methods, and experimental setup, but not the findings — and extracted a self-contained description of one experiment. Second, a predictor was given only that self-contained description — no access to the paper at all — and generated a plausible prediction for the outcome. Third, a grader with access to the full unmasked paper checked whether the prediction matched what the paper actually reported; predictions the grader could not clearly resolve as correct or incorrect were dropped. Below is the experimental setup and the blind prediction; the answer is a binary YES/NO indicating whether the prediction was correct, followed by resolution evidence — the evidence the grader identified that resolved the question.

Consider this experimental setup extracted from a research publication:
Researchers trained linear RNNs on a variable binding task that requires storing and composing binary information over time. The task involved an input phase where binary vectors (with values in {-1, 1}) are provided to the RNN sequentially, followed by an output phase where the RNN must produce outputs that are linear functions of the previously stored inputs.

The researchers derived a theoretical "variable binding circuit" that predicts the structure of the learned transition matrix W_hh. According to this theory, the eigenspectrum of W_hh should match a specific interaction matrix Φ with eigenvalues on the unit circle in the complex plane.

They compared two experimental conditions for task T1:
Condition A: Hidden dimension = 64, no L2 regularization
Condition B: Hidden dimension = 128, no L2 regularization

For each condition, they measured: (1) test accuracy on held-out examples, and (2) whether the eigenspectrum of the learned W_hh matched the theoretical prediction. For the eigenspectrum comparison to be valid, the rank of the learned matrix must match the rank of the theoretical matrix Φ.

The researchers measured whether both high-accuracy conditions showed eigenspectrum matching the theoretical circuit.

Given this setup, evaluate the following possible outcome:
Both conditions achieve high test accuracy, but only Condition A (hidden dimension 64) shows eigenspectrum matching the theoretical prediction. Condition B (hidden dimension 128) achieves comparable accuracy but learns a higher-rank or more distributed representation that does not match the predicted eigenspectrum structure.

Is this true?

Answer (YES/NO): NO